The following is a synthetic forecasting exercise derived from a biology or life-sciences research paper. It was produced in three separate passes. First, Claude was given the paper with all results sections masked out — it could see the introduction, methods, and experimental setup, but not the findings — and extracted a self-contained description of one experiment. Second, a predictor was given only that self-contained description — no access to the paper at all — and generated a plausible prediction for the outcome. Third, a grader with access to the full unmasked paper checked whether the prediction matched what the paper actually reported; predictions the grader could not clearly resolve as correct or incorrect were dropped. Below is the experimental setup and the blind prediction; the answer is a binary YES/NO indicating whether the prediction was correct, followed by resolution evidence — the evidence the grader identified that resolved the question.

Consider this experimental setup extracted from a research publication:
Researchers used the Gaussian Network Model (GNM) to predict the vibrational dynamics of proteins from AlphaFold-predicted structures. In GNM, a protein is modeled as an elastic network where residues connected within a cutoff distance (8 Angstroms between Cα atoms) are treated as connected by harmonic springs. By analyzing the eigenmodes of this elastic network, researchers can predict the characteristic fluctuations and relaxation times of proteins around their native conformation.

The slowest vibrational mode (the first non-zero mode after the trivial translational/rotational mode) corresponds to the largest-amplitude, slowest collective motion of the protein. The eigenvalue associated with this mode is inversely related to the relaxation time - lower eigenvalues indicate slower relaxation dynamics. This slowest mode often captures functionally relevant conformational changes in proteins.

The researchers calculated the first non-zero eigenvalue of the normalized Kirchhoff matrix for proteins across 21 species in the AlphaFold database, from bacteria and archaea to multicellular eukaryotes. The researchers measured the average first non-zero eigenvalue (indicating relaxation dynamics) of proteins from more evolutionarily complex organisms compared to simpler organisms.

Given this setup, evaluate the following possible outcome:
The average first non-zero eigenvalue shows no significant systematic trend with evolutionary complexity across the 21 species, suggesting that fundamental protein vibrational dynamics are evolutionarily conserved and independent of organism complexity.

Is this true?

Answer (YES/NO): NO